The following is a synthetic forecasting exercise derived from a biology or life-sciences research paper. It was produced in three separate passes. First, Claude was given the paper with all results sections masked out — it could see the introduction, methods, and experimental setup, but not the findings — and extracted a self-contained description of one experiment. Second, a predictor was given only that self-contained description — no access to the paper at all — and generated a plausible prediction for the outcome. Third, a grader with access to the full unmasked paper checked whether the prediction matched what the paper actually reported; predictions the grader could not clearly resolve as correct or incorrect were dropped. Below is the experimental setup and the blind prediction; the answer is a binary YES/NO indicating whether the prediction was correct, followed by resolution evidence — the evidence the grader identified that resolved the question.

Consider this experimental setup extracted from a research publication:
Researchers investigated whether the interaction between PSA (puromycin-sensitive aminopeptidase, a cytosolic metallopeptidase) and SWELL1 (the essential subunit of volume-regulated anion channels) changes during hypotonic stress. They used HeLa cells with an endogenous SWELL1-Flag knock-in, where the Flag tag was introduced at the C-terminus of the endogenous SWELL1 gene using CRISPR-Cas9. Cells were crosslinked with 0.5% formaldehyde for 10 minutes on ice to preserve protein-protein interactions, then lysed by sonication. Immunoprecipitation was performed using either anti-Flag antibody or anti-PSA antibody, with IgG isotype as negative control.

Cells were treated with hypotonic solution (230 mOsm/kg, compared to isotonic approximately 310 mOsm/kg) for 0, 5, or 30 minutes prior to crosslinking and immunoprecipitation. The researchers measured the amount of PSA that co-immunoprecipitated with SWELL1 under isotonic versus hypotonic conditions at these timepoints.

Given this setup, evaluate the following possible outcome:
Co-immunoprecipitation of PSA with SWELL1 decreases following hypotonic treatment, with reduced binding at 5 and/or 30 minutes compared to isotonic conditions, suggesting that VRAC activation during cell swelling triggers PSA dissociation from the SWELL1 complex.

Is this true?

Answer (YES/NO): NO